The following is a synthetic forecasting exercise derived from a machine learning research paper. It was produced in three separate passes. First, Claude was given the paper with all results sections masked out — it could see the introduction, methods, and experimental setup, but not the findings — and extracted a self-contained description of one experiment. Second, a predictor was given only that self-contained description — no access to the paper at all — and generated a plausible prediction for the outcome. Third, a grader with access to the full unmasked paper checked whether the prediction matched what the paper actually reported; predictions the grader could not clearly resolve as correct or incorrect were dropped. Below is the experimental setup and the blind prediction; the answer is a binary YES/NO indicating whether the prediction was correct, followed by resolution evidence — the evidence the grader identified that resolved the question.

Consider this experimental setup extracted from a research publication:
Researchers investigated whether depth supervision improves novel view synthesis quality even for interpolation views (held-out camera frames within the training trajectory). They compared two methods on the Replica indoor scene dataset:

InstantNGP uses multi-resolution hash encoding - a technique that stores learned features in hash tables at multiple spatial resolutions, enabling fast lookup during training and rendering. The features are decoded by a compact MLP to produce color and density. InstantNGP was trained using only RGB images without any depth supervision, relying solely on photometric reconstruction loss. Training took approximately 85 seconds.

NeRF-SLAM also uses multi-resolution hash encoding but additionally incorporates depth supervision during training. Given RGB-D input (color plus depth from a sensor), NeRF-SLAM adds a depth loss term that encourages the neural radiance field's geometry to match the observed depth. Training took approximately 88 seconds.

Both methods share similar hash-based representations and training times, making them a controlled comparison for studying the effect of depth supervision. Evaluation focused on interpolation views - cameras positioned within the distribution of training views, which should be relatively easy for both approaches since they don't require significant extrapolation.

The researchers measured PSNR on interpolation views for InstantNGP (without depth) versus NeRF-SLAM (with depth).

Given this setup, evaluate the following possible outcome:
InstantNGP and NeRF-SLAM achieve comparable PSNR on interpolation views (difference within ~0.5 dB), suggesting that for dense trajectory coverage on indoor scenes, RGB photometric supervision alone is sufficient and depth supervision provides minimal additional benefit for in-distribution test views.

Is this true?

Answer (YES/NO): NO